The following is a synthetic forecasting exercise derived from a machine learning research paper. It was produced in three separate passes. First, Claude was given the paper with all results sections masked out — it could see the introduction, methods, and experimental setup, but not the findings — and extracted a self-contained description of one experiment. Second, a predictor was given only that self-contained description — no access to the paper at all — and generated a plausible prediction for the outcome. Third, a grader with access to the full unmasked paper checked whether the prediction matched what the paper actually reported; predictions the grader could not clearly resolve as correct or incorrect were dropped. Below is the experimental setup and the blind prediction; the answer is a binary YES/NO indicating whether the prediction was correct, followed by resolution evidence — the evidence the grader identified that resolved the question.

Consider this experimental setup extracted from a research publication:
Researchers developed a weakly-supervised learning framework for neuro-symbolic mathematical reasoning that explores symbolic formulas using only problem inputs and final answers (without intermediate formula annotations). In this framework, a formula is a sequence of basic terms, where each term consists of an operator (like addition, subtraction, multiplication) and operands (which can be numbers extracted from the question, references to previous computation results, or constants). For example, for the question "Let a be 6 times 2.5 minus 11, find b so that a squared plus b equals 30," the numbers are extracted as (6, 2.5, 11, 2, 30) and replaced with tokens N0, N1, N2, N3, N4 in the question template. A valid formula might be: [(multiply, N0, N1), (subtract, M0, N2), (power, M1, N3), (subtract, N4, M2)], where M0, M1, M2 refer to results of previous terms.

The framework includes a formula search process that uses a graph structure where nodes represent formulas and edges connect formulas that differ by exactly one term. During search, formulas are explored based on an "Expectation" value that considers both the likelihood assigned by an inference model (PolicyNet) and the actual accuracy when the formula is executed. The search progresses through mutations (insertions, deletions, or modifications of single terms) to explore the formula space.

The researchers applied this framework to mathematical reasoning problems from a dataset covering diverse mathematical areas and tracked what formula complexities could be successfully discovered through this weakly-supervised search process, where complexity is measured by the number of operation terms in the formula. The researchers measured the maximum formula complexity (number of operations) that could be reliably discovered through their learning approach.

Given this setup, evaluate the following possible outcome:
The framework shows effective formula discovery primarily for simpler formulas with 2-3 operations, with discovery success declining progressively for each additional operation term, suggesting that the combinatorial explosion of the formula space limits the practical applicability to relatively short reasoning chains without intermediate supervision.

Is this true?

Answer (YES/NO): NO